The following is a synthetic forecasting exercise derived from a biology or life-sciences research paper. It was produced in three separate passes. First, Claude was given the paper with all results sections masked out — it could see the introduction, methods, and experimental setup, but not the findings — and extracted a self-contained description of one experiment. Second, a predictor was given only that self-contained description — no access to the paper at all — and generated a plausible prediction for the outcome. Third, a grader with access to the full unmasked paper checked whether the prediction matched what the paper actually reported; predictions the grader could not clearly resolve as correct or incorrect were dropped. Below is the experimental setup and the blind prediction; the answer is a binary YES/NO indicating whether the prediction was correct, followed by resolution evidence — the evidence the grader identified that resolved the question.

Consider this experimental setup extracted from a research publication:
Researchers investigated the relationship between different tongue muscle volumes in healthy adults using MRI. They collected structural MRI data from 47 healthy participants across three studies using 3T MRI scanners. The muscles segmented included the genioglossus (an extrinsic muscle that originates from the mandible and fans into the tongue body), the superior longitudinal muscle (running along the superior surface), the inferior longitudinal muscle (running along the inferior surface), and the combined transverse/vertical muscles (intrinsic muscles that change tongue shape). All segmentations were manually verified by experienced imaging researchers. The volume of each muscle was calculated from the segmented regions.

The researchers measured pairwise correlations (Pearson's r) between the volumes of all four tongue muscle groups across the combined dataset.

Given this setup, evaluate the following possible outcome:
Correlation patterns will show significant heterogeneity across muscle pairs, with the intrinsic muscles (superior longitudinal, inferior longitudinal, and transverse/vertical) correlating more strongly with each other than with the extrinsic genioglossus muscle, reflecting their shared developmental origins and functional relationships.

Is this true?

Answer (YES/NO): NO